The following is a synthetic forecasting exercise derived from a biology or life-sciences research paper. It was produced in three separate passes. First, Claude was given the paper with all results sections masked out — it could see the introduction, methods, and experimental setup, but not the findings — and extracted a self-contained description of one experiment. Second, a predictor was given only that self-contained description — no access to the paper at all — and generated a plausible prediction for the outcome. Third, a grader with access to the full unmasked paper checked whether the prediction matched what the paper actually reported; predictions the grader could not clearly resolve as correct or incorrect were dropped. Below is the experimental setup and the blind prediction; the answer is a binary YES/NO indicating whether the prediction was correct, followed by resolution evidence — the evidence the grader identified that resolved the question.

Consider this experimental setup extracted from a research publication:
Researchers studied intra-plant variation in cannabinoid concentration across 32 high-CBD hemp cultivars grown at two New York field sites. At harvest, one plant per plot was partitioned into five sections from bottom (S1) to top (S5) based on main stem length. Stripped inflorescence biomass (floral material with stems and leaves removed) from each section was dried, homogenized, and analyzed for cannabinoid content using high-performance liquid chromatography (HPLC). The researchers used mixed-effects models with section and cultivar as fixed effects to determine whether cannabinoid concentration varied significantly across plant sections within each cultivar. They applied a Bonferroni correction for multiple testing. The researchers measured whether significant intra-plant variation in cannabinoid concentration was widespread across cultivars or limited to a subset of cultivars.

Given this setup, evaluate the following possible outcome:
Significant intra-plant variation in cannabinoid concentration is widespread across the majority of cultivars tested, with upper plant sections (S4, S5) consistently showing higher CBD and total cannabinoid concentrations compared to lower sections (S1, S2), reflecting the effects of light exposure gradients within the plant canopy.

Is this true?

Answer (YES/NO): NO